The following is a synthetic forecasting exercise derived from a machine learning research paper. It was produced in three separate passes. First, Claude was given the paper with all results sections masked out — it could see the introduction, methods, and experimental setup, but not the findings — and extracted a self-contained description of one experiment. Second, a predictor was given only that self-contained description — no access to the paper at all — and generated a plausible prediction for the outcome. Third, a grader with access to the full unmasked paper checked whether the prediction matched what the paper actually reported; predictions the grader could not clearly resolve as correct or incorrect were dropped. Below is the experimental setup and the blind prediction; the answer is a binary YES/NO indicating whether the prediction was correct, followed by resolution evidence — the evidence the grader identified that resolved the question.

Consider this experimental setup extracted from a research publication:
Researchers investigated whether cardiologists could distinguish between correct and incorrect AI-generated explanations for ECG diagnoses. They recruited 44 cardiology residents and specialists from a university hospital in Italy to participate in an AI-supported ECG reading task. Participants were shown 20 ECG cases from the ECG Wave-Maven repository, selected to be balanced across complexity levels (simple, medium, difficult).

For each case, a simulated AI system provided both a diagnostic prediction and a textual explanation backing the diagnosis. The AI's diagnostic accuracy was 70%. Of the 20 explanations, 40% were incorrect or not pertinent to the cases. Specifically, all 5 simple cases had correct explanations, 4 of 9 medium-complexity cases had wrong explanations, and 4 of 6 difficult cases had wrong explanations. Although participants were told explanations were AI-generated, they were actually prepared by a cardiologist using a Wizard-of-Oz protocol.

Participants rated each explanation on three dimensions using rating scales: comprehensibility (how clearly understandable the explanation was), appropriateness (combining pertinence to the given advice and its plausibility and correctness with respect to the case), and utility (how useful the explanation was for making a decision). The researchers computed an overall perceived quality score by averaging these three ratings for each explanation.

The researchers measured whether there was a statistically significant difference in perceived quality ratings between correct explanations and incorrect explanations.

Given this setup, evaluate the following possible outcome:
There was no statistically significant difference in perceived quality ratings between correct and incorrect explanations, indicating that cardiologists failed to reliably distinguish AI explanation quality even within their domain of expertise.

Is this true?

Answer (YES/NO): YES